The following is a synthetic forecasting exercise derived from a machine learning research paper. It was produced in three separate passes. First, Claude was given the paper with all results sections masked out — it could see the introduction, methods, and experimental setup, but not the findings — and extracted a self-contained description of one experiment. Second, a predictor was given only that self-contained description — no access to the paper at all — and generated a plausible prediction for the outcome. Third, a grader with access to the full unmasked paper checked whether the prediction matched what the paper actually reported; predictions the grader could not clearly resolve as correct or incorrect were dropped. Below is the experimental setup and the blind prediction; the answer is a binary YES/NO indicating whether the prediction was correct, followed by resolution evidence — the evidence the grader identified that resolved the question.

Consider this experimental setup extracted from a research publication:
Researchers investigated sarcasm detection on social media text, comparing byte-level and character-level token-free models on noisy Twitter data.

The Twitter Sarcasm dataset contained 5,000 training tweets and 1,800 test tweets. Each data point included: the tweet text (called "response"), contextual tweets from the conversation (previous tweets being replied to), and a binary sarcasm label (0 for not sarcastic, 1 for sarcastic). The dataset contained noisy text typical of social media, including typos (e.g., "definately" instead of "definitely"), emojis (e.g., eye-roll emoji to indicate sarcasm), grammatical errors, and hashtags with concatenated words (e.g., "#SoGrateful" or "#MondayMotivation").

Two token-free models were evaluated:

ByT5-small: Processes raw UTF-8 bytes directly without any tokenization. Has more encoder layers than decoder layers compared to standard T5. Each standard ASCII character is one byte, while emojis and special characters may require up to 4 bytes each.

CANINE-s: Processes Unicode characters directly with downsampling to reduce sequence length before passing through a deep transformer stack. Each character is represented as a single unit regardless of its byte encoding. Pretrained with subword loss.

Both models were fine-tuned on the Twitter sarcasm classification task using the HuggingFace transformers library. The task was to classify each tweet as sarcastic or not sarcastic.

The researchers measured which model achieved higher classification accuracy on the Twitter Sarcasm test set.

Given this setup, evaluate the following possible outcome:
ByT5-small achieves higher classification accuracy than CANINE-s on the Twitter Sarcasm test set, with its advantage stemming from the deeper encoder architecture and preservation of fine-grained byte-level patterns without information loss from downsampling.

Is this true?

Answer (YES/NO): NO